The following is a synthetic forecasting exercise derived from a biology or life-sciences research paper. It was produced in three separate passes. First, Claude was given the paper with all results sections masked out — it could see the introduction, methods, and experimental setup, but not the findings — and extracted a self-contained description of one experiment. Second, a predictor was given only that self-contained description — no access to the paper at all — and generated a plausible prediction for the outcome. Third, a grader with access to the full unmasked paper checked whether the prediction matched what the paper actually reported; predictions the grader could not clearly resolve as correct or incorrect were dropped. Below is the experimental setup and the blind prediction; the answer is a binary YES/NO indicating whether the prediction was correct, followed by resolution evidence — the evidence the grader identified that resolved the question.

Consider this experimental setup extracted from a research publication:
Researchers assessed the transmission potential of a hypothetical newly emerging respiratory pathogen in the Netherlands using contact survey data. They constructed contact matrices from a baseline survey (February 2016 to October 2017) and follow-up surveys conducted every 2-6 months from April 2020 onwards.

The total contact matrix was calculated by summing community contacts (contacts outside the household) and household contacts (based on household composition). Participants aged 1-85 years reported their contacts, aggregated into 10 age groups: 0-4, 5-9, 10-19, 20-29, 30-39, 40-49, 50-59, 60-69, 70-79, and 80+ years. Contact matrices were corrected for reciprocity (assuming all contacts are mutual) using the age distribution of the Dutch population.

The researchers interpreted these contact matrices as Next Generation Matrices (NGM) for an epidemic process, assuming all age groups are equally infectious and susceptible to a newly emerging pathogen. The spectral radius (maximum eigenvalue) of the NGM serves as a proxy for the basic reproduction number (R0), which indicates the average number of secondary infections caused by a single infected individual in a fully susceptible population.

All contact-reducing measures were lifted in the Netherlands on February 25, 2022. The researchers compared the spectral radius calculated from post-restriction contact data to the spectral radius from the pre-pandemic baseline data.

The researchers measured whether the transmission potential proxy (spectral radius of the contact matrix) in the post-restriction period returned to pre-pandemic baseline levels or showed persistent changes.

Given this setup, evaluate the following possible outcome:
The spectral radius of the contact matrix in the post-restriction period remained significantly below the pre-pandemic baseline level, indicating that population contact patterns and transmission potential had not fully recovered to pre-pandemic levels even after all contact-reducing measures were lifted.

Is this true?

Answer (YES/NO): NO